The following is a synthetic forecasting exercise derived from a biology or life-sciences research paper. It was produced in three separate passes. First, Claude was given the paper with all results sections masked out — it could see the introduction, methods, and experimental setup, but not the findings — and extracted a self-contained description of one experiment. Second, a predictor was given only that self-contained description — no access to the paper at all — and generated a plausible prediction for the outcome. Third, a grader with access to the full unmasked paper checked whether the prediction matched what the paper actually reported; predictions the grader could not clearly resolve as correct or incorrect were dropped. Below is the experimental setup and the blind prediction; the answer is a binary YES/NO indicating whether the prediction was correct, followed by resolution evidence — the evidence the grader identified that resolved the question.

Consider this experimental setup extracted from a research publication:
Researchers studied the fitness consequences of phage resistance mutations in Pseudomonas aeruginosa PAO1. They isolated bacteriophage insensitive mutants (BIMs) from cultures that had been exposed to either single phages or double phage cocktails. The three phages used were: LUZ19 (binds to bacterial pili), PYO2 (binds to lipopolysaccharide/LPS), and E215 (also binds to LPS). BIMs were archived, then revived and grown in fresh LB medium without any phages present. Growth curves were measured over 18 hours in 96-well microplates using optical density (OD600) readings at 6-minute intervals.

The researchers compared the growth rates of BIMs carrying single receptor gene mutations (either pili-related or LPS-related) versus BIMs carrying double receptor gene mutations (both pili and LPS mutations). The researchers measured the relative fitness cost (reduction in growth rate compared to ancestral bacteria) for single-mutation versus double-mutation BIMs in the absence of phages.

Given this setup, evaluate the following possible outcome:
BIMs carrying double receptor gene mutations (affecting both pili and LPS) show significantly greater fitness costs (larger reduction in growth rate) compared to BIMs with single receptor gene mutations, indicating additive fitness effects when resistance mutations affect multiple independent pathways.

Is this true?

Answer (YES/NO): YES